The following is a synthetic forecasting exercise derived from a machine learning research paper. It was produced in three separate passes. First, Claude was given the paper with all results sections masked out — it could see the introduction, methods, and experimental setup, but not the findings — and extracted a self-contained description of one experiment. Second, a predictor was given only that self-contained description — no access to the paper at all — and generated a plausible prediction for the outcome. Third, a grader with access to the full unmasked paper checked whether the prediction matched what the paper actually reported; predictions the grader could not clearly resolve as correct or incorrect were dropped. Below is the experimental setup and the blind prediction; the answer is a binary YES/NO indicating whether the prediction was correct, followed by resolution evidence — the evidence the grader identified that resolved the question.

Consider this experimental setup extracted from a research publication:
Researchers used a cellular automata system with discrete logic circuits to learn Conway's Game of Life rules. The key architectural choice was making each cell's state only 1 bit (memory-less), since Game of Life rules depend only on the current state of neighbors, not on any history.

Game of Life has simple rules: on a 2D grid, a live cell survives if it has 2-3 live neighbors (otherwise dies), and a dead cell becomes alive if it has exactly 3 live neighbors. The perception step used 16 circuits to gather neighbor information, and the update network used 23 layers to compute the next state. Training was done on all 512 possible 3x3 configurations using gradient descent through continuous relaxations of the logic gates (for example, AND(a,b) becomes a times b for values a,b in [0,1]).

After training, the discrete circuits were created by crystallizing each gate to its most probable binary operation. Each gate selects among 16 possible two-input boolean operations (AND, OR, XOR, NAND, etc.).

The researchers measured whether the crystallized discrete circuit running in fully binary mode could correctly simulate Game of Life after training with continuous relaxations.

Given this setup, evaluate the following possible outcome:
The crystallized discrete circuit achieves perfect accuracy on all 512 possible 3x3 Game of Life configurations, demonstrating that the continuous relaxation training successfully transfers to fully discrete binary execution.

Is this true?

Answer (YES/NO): YES